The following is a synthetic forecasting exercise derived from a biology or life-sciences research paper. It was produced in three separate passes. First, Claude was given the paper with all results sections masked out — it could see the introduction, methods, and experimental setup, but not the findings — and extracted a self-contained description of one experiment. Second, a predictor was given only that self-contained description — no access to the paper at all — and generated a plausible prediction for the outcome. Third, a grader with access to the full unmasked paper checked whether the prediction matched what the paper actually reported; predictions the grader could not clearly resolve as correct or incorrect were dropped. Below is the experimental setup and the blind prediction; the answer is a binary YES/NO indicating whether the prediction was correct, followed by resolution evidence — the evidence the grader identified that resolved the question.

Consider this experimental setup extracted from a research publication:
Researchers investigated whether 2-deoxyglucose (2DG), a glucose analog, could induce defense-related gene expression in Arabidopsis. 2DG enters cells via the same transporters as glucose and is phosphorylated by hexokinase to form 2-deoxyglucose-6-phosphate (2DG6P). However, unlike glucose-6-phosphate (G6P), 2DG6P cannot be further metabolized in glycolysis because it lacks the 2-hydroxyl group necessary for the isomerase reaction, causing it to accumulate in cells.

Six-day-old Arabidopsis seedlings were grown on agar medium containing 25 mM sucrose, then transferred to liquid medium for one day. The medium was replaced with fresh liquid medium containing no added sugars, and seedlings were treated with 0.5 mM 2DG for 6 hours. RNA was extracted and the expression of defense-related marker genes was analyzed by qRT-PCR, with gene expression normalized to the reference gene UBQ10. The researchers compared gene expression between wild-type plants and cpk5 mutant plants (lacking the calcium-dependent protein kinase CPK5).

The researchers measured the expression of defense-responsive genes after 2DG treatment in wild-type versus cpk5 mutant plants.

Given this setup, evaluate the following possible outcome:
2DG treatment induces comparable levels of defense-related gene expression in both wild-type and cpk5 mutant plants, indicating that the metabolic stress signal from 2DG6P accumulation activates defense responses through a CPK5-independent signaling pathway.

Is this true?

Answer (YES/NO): NO